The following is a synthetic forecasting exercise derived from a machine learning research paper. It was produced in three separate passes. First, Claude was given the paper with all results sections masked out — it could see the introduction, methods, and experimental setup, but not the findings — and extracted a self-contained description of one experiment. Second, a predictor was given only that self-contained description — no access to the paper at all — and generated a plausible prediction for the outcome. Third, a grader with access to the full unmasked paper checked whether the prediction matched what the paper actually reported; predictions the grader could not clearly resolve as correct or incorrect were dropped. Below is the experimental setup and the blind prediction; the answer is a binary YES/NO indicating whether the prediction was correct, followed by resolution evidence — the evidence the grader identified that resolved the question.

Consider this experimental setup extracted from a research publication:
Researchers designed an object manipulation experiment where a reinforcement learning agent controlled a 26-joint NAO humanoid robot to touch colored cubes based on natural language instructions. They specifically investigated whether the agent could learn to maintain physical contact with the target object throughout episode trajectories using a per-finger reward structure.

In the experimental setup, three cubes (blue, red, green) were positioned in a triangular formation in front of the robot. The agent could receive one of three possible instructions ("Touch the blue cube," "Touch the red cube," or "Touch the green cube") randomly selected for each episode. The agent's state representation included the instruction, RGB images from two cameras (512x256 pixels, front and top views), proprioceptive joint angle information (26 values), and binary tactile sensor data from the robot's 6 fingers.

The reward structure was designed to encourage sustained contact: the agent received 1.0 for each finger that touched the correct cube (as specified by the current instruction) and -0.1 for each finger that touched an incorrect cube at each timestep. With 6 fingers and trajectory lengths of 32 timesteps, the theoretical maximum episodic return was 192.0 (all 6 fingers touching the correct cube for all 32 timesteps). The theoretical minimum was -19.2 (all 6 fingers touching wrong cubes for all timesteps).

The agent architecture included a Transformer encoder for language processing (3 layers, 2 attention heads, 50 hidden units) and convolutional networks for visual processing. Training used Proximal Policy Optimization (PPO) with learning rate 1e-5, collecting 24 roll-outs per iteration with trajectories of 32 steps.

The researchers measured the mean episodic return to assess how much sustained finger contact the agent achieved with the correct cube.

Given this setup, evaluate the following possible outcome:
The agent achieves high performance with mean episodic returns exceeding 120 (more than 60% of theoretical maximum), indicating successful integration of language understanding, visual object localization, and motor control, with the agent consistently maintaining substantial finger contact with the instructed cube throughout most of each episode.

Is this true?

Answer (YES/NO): NO